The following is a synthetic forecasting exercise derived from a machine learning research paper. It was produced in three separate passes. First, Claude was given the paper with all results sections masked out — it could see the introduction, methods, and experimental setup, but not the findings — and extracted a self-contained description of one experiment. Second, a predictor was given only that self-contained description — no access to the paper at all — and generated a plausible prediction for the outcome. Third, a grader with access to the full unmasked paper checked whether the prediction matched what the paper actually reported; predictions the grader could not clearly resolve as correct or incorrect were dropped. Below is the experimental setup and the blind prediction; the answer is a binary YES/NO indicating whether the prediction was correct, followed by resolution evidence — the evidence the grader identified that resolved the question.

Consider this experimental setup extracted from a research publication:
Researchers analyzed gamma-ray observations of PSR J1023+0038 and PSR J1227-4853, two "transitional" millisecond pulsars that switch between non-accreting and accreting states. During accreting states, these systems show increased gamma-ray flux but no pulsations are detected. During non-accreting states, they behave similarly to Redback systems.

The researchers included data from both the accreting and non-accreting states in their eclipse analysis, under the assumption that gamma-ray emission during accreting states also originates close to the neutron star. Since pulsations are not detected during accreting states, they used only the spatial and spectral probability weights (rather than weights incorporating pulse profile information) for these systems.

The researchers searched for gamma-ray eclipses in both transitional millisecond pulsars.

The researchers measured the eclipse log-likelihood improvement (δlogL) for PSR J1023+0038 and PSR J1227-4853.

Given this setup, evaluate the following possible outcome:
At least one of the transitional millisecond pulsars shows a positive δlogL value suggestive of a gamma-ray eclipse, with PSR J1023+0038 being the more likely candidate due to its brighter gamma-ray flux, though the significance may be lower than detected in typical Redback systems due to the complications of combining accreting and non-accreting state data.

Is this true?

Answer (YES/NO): NO